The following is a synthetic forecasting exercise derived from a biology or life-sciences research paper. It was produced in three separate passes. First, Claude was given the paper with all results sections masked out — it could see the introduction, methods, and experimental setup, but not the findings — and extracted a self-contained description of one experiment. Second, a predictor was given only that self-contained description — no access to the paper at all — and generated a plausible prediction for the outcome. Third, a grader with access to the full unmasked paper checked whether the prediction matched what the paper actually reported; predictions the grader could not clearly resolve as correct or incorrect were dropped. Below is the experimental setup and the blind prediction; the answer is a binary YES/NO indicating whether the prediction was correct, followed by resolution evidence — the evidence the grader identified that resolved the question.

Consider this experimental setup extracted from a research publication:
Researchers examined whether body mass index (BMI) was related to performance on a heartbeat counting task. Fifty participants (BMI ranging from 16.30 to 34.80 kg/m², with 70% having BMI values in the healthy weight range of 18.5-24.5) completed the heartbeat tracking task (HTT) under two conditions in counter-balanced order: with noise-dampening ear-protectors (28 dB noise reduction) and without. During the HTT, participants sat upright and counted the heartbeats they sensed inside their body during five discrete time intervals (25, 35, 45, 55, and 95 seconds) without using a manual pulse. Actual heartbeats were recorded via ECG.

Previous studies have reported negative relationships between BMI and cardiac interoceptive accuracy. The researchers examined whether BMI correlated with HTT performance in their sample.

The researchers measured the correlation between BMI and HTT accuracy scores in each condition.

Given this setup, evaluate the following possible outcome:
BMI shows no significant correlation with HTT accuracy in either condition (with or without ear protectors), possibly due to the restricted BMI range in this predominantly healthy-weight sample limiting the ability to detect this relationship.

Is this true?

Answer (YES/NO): YES